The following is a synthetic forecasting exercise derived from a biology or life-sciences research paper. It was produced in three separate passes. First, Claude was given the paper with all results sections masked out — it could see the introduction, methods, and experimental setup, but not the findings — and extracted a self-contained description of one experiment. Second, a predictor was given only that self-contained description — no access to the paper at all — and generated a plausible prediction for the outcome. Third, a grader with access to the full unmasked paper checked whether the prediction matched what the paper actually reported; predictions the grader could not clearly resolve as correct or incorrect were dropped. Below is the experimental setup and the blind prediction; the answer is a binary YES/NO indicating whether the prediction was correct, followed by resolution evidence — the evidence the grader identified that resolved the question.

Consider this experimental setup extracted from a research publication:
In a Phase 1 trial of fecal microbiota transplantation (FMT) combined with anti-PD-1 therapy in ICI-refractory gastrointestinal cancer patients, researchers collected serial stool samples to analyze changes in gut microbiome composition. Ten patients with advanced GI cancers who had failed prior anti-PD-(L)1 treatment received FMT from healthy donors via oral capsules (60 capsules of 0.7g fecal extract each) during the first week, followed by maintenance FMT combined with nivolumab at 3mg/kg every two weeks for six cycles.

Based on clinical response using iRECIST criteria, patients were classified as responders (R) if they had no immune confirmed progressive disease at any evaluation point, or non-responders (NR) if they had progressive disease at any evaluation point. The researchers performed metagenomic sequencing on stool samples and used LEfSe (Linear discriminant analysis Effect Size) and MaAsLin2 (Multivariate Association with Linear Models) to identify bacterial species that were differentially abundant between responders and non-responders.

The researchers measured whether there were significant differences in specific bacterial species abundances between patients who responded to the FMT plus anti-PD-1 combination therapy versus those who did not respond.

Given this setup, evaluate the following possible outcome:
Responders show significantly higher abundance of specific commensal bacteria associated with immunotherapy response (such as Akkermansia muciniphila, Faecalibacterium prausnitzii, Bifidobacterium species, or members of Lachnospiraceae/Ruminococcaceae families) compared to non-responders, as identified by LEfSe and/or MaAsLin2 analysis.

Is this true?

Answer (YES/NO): YES